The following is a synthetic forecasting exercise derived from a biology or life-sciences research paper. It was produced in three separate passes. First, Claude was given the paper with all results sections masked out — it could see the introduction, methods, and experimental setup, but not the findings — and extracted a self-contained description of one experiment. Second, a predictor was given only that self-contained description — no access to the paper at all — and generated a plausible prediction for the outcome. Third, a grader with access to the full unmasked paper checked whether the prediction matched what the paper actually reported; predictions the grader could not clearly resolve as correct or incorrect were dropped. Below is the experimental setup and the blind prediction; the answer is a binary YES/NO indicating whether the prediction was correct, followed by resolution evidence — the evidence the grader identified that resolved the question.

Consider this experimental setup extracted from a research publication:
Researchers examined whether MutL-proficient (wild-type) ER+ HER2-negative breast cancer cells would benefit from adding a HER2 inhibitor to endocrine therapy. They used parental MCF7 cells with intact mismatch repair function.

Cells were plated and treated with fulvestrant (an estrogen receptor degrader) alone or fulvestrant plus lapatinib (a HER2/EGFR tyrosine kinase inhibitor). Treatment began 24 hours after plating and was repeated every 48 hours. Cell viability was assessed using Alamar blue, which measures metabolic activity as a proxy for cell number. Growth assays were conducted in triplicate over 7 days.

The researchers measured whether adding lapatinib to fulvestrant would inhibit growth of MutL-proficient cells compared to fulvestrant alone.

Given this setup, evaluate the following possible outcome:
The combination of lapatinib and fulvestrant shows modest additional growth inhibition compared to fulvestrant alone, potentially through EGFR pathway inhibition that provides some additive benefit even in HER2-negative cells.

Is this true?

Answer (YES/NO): NO